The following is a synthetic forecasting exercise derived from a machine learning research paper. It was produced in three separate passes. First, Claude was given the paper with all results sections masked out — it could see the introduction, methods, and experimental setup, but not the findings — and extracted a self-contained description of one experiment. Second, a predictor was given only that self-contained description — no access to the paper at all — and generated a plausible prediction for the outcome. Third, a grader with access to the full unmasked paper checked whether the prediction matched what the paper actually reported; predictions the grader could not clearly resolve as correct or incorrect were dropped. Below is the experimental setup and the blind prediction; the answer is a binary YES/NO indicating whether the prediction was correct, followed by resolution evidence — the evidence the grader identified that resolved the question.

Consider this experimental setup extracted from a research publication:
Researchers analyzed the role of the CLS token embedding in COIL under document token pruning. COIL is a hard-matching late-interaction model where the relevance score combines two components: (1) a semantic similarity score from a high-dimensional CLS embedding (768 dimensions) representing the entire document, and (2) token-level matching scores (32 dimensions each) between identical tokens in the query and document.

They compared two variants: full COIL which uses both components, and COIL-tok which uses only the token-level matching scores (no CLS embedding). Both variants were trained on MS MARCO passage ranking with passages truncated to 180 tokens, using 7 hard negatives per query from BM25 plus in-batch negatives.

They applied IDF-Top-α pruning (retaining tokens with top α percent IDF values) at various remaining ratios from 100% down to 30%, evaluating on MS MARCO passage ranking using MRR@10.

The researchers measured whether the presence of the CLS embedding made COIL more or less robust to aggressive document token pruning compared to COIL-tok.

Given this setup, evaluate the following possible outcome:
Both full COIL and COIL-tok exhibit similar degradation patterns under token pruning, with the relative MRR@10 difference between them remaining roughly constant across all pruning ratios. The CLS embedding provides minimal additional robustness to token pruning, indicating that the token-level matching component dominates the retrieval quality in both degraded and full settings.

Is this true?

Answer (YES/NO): NO